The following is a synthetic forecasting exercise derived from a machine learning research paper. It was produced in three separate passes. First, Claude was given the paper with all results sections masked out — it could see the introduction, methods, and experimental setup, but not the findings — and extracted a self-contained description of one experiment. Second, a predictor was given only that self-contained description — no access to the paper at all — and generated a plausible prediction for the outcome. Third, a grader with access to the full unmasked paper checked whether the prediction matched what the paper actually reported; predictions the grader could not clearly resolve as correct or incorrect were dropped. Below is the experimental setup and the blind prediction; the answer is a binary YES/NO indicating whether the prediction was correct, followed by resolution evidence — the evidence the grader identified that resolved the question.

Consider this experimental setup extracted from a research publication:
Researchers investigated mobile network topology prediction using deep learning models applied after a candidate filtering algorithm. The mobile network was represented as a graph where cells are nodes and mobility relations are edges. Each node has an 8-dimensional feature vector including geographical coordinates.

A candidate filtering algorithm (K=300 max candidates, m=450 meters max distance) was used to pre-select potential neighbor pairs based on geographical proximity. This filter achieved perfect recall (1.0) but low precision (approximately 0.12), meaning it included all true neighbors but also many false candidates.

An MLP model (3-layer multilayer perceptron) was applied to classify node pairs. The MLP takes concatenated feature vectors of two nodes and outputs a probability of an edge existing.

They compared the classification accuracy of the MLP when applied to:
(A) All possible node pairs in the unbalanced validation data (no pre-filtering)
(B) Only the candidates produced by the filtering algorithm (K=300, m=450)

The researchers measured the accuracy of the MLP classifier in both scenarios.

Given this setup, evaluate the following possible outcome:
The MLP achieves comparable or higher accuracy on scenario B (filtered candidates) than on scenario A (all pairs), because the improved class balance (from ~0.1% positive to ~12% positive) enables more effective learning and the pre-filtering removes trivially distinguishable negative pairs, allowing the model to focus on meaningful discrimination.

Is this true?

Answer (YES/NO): NO